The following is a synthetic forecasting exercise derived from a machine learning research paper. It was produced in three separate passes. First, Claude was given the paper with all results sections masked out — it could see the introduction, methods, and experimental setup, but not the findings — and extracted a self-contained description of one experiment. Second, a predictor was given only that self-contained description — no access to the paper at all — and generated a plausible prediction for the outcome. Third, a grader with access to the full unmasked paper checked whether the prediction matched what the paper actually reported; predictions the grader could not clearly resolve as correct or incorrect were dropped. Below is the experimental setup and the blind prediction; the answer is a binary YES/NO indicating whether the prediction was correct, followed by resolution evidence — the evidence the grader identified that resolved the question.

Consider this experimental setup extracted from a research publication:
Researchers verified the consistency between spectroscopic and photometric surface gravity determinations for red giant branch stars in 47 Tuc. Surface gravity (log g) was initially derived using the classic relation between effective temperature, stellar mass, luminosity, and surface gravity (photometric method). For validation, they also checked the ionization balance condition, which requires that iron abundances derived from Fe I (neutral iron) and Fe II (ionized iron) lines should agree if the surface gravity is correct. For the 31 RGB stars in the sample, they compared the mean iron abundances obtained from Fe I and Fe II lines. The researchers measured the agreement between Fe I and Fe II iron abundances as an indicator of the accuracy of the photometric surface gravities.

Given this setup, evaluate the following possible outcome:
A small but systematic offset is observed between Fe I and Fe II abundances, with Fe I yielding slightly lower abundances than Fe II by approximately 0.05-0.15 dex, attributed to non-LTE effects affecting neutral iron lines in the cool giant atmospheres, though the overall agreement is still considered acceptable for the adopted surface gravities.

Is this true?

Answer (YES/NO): NO